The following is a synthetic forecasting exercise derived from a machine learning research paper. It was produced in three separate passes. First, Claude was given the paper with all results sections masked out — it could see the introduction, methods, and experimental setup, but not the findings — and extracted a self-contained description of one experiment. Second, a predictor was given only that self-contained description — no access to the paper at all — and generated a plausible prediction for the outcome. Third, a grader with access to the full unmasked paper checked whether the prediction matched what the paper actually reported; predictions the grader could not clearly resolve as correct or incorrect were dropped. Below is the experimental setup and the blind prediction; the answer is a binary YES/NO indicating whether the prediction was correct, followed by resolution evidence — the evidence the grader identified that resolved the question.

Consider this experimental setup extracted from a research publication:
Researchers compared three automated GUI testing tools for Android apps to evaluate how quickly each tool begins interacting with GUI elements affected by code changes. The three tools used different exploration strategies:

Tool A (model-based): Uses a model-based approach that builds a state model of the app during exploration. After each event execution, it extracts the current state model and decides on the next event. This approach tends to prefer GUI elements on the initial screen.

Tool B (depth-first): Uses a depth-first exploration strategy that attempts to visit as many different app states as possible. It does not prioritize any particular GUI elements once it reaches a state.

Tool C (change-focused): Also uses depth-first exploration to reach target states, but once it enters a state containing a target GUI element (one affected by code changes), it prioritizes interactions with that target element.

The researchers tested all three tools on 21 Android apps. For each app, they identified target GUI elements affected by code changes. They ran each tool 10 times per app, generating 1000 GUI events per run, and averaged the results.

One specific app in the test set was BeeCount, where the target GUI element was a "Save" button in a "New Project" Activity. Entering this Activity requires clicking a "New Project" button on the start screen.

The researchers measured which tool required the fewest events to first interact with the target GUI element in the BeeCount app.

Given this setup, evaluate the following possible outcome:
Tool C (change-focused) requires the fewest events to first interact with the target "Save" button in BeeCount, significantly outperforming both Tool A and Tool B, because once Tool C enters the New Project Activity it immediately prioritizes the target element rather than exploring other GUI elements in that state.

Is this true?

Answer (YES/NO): NO